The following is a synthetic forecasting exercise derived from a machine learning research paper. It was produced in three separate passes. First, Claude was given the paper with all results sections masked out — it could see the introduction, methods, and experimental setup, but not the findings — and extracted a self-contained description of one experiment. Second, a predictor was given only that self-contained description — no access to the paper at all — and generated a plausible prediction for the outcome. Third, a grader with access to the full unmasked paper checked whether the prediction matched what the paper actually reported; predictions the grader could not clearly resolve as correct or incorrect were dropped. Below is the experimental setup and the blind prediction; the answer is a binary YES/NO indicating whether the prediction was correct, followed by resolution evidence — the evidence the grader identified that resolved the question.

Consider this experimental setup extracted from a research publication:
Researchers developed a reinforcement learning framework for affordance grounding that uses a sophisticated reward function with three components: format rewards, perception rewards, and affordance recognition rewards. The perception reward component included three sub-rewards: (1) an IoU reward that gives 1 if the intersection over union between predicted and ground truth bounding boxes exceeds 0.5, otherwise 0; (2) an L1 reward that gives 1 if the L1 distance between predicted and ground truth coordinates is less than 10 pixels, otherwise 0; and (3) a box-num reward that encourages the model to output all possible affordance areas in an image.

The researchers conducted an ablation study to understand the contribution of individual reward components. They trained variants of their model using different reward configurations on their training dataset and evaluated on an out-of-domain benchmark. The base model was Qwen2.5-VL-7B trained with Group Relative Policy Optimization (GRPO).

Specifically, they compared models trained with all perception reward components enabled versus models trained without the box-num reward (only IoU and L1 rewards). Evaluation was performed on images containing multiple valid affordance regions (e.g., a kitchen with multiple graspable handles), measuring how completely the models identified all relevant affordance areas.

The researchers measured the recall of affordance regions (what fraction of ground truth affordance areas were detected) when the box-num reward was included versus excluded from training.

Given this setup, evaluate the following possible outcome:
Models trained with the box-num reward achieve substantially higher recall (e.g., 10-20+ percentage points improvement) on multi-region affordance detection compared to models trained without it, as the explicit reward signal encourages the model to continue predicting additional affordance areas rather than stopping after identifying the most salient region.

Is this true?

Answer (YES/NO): NO